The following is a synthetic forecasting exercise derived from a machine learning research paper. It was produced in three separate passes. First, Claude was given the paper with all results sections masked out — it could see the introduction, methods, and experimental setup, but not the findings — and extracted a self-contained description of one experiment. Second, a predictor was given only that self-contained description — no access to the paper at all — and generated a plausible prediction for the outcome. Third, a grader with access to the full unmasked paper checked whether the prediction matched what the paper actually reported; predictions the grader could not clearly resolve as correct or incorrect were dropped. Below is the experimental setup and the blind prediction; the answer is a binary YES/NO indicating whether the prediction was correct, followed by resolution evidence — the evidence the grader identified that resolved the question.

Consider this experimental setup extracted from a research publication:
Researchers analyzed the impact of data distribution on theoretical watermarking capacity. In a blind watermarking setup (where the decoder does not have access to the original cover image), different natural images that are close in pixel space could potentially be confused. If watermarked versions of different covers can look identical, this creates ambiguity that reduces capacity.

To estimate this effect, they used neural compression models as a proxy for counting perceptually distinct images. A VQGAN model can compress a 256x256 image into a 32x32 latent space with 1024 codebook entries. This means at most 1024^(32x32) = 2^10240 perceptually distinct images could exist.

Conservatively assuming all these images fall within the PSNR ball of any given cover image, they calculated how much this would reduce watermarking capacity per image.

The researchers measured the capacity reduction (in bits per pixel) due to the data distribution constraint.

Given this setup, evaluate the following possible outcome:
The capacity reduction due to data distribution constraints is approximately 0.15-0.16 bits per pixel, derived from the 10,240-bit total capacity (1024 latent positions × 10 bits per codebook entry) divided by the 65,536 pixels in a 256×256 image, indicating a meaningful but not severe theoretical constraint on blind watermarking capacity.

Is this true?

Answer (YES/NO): NO